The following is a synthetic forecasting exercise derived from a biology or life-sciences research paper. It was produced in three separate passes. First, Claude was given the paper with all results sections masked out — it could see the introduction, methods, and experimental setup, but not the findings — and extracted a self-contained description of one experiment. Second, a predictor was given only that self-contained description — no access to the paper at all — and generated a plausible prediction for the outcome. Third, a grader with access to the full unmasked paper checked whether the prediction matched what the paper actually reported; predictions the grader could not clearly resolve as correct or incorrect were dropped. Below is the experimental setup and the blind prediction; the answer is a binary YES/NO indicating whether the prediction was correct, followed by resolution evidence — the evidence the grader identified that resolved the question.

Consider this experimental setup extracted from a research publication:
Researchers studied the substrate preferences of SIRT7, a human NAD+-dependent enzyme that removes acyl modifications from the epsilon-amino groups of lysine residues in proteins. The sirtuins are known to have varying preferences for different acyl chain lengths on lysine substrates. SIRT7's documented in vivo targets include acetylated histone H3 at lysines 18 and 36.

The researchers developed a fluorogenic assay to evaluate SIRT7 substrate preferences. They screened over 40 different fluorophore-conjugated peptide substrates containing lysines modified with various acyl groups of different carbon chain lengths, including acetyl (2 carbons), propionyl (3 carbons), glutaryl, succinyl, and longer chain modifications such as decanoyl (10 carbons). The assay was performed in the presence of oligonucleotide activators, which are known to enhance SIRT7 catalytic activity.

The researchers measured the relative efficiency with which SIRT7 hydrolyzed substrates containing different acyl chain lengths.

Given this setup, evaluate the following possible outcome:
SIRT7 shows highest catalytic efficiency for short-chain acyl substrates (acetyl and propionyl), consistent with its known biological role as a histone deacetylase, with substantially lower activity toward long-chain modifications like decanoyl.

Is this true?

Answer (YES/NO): NO